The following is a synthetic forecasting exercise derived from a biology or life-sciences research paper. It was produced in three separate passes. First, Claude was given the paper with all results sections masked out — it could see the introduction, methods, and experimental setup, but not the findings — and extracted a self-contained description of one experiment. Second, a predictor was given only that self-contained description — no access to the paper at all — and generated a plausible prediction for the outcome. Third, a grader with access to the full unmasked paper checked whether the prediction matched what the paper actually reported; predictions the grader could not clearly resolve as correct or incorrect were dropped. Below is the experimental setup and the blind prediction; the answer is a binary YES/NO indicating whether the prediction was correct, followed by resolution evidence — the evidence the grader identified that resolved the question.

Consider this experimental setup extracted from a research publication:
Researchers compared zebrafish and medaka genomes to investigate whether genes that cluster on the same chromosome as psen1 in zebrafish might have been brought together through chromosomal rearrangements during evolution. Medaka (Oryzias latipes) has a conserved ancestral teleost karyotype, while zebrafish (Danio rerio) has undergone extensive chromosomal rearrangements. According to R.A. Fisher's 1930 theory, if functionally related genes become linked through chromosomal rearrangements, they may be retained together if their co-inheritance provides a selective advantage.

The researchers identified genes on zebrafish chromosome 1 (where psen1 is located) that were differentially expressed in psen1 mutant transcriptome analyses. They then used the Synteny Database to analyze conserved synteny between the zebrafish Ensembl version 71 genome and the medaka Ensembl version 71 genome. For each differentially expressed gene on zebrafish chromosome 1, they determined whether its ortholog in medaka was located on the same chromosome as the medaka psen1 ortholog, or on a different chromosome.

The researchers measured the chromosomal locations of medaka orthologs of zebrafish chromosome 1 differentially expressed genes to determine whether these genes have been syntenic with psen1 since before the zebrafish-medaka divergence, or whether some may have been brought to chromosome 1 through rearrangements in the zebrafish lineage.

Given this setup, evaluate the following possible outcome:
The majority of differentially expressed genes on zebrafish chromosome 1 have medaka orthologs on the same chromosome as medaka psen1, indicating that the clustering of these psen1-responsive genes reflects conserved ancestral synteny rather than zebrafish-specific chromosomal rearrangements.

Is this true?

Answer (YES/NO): NO